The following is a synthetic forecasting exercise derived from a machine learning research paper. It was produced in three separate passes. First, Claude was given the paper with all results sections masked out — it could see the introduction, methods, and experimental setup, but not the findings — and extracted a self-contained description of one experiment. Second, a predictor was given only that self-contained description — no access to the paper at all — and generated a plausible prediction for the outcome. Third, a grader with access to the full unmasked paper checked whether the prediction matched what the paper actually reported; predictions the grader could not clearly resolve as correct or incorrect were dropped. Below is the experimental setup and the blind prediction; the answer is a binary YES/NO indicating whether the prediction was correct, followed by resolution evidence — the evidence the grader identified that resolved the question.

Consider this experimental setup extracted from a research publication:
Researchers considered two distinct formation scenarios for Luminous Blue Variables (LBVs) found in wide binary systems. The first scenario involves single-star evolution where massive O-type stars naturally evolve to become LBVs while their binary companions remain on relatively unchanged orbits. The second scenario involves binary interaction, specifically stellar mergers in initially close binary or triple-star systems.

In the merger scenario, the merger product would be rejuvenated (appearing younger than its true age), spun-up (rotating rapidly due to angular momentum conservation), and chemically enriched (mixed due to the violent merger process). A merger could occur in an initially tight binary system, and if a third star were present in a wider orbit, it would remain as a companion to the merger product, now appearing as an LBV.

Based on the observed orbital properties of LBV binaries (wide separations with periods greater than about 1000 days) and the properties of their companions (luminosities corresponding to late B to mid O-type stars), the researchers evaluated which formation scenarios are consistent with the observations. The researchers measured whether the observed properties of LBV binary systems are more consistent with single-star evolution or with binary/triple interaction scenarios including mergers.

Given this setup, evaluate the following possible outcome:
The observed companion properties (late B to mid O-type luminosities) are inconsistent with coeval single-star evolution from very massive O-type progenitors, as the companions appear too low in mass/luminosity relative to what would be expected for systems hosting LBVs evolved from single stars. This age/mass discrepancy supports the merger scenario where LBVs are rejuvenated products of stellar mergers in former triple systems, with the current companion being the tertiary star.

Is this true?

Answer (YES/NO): NO